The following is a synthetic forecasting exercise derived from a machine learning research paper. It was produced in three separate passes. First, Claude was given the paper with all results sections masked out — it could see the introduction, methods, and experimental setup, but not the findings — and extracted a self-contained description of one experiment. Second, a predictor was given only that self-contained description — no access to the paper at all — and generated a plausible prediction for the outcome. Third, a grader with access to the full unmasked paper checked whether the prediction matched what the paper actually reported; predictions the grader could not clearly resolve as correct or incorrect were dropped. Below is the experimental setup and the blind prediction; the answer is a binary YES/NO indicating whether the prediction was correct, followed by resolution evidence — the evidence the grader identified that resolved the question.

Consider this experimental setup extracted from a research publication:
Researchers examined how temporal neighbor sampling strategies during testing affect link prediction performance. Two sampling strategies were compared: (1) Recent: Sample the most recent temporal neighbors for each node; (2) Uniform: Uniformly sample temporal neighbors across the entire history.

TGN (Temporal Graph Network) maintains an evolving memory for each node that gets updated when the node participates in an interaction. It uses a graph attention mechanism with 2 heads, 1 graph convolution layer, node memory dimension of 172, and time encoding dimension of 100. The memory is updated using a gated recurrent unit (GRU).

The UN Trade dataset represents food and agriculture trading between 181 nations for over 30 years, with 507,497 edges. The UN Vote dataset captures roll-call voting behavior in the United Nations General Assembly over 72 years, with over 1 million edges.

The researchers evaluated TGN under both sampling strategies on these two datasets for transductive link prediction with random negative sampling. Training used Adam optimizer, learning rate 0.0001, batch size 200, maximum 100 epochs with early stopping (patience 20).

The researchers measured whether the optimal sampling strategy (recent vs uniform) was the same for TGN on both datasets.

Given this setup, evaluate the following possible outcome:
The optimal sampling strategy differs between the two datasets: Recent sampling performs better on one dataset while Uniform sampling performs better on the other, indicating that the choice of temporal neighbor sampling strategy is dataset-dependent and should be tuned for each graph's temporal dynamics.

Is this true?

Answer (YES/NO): YES